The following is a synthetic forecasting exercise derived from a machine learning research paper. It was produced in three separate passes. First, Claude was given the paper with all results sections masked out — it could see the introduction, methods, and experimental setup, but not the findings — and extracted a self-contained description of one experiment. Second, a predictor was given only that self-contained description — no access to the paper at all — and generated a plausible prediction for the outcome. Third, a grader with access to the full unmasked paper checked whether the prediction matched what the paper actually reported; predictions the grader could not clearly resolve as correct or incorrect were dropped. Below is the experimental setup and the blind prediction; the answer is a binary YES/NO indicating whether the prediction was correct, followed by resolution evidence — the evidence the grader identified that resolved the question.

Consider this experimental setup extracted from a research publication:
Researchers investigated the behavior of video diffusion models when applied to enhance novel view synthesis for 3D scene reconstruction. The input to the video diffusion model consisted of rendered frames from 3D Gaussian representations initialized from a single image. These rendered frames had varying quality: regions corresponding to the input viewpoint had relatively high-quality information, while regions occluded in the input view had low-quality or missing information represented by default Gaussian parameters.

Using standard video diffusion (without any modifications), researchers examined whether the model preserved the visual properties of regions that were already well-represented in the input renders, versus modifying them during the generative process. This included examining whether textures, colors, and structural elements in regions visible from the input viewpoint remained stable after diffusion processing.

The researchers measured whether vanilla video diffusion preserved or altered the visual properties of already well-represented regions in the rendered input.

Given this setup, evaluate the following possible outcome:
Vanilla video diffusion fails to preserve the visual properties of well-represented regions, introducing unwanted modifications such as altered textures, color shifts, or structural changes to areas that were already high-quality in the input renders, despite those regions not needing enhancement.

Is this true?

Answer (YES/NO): YES